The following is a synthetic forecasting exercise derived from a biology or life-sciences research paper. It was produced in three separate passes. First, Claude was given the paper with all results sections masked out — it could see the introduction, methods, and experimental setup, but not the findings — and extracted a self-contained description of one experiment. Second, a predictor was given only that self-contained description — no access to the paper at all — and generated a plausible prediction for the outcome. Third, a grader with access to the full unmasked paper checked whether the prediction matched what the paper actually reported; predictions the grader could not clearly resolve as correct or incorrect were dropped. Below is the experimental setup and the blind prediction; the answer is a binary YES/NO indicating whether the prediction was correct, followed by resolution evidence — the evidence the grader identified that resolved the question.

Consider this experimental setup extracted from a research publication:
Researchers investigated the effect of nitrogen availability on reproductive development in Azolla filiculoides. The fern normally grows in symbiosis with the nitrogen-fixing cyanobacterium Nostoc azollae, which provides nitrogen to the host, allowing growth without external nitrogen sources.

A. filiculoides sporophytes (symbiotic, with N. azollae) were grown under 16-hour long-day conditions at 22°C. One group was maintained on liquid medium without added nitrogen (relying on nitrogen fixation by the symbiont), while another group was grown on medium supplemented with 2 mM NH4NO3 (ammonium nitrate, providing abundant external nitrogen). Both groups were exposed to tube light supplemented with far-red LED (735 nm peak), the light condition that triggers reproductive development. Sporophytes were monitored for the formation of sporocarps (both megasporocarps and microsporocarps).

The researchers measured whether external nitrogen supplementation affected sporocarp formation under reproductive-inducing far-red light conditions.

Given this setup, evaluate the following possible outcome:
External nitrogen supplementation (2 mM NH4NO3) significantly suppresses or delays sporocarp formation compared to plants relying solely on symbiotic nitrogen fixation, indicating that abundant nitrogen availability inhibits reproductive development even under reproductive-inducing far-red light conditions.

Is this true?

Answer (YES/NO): YES